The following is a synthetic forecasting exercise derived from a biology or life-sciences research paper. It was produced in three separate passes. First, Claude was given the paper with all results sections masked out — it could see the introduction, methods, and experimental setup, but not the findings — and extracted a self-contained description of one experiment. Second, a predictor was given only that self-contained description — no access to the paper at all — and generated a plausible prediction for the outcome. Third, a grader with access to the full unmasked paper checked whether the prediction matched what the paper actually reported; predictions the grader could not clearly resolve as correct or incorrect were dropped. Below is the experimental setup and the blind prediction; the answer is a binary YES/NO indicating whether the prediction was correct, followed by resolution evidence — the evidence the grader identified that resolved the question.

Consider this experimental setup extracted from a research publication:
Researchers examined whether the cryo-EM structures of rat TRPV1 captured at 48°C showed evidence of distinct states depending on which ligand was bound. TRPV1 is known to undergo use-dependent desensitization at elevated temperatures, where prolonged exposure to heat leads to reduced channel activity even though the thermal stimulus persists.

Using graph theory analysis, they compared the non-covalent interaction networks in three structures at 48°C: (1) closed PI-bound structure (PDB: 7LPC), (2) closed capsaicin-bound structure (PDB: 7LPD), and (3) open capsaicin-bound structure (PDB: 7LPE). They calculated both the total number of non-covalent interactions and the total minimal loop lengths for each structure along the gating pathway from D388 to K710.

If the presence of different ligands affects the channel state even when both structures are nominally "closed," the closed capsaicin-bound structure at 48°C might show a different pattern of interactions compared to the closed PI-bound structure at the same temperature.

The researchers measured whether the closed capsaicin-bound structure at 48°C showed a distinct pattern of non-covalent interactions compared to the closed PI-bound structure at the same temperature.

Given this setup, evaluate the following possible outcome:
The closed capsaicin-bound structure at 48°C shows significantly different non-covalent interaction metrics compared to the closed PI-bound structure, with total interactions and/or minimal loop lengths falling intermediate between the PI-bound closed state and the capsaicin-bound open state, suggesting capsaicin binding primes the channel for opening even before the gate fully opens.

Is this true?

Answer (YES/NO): NO